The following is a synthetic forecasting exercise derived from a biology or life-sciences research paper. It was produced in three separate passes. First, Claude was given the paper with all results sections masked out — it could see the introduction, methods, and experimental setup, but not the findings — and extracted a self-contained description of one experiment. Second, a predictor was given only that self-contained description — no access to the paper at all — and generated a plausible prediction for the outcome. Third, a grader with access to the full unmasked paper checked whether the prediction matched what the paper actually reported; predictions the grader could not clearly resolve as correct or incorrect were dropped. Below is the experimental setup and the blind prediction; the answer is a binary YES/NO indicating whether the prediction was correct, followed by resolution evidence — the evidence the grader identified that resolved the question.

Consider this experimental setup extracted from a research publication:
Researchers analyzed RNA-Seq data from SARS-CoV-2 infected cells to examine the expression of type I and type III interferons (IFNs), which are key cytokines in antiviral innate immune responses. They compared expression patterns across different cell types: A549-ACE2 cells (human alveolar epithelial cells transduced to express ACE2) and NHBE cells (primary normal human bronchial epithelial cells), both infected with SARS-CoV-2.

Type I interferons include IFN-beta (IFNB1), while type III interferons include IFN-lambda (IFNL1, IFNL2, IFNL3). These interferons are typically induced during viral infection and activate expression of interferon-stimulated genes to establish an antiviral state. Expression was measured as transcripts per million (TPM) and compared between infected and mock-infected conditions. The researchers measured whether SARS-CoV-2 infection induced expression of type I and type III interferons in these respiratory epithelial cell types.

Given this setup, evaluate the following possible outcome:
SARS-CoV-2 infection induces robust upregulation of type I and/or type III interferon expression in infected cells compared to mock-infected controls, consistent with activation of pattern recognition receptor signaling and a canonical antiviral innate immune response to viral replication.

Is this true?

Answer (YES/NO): NO